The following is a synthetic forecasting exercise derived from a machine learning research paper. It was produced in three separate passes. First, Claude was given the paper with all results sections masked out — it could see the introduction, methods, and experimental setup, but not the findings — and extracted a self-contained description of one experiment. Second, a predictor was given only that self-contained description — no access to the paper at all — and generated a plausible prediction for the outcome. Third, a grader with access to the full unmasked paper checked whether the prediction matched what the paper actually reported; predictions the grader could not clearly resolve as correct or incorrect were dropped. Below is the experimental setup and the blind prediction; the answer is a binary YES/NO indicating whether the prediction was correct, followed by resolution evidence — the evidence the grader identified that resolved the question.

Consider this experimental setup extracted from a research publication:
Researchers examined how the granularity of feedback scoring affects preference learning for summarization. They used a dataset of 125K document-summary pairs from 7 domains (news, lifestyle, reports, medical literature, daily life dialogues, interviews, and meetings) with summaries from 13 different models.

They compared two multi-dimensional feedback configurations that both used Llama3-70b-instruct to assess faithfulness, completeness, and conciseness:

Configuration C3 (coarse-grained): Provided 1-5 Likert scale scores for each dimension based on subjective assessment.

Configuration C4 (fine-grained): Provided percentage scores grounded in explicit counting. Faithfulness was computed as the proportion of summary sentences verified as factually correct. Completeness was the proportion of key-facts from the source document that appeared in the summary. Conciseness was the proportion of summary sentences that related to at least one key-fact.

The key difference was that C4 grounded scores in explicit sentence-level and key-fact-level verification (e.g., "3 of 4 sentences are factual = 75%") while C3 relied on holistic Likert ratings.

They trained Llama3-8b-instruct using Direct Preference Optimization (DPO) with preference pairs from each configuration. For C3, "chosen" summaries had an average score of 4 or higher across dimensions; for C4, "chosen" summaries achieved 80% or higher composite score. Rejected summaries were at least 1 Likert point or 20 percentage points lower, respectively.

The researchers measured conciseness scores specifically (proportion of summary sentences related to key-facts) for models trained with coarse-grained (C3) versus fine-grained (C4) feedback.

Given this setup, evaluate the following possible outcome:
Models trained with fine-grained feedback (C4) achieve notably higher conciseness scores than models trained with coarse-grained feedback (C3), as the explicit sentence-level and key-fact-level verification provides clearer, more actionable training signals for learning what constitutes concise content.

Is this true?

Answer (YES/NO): YES